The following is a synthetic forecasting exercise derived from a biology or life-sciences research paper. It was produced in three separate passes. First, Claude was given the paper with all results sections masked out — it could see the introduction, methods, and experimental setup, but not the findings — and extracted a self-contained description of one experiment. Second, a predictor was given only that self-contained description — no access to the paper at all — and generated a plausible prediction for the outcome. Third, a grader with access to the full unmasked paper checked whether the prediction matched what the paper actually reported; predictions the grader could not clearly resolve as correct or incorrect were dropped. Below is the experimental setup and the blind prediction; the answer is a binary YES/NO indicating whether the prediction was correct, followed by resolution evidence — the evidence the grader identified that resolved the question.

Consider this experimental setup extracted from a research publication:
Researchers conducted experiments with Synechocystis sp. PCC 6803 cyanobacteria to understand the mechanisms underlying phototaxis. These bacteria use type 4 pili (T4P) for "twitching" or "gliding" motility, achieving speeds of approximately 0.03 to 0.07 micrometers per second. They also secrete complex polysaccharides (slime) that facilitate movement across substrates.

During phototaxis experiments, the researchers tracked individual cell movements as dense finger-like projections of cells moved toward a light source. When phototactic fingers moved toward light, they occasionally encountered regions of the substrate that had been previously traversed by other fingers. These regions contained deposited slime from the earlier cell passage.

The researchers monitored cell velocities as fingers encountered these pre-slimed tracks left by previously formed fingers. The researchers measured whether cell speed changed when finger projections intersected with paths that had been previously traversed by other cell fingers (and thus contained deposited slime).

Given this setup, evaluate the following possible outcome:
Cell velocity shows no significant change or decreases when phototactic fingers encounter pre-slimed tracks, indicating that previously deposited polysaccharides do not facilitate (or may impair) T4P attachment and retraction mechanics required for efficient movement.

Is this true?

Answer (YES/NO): NO